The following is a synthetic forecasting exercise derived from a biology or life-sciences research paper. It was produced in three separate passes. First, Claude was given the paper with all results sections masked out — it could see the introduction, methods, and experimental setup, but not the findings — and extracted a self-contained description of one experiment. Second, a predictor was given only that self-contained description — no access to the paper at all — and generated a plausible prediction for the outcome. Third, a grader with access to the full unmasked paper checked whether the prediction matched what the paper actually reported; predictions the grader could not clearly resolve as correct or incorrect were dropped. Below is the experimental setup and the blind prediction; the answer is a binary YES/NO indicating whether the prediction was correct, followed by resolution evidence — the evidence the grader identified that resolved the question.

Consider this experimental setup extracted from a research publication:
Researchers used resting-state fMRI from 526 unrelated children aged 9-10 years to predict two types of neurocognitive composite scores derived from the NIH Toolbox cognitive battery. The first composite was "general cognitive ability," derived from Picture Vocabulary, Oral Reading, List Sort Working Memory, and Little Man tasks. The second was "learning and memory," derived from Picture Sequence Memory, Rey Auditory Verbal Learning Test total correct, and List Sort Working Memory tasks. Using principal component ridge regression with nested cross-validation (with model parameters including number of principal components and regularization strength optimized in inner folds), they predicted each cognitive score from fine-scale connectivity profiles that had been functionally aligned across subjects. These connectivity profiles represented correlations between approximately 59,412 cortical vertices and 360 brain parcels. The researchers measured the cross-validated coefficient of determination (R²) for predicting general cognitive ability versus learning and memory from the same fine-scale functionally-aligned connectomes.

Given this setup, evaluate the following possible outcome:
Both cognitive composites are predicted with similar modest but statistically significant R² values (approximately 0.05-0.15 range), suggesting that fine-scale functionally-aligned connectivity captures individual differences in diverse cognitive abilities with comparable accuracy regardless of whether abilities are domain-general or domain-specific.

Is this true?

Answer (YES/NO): NO